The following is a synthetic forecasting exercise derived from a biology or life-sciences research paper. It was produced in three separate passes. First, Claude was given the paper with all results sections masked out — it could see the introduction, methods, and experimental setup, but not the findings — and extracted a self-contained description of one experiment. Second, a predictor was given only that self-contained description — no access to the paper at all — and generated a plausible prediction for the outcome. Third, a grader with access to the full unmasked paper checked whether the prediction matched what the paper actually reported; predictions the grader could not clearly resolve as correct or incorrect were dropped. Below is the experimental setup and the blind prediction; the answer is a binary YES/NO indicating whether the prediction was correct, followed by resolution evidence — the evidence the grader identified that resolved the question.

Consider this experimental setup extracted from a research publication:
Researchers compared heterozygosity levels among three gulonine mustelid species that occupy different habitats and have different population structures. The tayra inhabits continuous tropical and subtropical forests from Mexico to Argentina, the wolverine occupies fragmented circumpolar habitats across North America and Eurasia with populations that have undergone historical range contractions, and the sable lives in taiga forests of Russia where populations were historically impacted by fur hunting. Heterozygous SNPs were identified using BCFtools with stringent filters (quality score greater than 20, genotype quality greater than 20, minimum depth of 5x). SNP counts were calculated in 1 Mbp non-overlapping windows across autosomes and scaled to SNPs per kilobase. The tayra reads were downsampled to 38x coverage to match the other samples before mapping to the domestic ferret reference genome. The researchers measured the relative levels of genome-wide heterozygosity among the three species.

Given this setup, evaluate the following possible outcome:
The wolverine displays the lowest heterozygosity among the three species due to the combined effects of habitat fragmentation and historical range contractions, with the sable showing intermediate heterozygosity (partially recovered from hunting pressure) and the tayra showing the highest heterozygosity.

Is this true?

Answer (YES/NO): YES